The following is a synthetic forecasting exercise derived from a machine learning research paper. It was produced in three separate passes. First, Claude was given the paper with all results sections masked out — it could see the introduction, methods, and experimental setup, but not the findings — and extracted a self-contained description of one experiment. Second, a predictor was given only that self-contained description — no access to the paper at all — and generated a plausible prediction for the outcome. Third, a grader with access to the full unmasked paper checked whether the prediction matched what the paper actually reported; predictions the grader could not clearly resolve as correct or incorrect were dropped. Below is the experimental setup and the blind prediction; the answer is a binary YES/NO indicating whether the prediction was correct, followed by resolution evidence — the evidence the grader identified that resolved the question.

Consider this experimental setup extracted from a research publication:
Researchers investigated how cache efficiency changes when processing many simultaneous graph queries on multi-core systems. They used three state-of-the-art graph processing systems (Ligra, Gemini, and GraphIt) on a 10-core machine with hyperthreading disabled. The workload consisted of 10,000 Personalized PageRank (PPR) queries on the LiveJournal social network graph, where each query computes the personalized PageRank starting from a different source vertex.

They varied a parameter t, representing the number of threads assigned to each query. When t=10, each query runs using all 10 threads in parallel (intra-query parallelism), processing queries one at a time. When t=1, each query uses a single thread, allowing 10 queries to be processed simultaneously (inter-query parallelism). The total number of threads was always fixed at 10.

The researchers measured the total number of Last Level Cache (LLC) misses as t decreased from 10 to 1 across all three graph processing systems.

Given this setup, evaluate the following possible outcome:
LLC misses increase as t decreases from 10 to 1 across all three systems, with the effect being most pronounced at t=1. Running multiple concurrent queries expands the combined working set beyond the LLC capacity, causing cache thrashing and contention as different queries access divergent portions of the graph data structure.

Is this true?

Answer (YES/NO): YES